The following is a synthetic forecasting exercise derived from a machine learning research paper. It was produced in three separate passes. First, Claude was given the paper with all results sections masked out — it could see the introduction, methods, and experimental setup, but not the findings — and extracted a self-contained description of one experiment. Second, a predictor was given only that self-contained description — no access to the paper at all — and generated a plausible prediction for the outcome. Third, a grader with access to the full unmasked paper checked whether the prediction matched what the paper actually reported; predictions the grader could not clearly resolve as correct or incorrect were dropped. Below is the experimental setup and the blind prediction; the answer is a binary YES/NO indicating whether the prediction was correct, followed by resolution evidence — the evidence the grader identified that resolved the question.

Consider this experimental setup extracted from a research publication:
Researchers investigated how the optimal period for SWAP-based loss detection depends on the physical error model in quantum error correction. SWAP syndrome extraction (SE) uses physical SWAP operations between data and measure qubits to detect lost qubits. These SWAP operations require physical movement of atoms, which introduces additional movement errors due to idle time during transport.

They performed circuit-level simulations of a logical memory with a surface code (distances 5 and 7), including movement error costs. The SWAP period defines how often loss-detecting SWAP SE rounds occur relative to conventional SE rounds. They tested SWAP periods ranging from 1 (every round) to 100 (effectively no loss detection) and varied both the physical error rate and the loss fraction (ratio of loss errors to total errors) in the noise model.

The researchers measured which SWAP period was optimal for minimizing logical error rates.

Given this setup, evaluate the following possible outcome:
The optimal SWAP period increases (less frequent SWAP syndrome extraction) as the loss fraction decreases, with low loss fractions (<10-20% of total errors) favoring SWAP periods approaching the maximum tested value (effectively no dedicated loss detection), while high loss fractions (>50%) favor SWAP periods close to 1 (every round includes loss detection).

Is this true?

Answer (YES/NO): NO